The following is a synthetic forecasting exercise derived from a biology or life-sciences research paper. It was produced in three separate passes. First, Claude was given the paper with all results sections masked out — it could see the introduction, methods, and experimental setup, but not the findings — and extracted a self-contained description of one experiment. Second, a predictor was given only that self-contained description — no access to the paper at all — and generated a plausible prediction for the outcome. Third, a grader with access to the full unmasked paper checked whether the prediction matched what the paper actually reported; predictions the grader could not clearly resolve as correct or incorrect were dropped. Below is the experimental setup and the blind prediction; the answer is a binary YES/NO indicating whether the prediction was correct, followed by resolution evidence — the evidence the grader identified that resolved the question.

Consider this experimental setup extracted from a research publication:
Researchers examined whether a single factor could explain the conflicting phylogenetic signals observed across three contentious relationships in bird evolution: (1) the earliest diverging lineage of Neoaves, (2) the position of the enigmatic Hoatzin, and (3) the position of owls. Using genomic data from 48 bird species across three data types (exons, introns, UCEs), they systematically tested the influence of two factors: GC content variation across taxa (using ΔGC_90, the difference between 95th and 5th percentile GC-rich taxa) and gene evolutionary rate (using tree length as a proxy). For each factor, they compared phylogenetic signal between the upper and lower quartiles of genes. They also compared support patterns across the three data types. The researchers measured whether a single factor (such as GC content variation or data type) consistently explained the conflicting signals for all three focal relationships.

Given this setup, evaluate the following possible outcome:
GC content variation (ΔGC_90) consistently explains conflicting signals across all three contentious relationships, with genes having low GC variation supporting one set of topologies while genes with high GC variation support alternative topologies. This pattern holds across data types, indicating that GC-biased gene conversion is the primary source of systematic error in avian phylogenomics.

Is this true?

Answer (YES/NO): NO